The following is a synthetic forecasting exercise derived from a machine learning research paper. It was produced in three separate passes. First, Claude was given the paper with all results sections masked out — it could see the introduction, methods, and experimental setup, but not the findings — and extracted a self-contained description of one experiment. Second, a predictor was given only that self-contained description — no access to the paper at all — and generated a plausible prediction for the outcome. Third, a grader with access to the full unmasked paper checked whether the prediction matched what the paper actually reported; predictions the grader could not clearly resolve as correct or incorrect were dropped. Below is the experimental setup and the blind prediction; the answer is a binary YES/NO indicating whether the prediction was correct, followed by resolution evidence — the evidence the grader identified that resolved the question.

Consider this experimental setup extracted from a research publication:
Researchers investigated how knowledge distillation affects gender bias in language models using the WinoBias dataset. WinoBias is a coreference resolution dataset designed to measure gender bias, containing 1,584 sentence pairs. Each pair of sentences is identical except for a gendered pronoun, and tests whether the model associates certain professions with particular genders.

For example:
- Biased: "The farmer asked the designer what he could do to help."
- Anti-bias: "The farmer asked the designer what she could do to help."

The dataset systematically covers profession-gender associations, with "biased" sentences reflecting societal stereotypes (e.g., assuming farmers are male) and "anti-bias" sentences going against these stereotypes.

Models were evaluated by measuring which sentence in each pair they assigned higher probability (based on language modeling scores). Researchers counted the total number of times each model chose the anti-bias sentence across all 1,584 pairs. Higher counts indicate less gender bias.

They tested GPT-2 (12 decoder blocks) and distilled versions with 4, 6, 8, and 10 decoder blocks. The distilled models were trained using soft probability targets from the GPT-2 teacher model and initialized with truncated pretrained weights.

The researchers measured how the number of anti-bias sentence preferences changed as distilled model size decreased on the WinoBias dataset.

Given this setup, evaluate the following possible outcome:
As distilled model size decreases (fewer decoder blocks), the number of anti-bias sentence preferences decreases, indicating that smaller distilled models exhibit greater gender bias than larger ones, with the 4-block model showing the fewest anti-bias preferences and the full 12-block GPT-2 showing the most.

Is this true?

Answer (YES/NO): NO